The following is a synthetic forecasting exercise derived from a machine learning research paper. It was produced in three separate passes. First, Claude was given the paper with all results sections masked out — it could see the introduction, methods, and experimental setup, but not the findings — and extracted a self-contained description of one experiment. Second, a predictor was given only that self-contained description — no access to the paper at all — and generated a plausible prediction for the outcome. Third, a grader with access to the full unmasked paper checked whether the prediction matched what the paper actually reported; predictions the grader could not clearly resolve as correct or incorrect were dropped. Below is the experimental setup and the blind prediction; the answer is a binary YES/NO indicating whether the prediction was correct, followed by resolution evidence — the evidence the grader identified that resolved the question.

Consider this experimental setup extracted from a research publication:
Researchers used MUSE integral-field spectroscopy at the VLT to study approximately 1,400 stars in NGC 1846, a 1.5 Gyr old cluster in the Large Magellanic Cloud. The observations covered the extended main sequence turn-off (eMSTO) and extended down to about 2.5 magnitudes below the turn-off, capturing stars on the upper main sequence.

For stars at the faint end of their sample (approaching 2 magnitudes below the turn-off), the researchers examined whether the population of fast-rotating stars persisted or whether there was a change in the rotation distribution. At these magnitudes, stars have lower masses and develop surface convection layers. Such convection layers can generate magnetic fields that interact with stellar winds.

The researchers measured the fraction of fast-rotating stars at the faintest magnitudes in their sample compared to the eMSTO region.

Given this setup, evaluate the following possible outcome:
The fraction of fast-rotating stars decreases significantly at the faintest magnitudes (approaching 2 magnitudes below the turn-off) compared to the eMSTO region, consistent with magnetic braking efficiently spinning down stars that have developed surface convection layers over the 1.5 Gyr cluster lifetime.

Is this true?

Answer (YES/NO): YES